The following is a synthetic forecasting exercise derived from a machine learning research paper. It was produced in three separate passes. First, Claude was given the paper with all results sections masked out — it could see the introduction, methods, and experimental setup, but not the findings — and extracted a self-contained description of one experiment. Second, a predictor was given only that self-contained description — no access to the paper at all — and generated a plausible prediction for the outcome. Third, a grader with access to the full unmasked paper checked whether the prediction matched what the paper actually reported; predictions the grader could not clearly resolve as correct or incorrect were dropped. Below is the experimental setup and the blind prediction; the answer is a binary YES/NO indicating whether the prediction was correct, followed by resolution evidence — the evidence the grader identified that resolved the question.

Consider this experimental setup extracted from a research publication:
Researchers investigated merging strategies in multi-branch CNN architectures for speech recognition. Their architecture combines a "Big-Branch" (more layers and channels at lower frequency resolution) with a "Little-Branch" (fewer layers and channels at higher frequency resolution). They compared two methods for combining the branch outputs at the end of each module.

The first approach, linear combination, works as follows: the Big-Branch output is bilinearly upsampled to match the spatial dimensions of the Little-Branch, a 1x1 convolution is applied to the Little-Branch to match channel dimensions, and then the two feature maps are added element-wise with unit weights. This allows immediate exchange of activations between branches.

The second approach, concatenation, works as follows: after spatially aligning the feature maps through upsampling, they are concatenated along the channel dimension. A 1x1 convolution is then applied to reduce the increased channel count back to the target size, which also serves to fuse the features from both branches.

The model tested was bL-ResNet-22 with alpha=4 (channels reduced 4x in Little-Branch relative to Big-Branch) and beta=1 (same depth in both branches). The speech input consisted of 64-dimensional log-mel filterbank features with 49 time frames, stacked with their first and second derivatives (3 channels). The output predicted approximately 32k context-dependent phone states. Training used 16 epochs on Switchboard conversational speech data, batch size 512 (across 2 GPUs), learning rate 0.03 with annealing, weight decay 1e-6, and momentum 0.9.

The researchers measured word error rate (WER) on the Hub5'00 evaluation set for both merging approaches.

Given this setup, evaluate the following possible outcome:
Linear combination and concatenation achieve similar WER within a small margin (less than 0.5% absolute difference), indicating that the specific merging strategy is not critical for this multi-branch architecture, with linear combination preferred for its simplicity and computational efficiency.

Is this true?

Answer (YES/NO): YES